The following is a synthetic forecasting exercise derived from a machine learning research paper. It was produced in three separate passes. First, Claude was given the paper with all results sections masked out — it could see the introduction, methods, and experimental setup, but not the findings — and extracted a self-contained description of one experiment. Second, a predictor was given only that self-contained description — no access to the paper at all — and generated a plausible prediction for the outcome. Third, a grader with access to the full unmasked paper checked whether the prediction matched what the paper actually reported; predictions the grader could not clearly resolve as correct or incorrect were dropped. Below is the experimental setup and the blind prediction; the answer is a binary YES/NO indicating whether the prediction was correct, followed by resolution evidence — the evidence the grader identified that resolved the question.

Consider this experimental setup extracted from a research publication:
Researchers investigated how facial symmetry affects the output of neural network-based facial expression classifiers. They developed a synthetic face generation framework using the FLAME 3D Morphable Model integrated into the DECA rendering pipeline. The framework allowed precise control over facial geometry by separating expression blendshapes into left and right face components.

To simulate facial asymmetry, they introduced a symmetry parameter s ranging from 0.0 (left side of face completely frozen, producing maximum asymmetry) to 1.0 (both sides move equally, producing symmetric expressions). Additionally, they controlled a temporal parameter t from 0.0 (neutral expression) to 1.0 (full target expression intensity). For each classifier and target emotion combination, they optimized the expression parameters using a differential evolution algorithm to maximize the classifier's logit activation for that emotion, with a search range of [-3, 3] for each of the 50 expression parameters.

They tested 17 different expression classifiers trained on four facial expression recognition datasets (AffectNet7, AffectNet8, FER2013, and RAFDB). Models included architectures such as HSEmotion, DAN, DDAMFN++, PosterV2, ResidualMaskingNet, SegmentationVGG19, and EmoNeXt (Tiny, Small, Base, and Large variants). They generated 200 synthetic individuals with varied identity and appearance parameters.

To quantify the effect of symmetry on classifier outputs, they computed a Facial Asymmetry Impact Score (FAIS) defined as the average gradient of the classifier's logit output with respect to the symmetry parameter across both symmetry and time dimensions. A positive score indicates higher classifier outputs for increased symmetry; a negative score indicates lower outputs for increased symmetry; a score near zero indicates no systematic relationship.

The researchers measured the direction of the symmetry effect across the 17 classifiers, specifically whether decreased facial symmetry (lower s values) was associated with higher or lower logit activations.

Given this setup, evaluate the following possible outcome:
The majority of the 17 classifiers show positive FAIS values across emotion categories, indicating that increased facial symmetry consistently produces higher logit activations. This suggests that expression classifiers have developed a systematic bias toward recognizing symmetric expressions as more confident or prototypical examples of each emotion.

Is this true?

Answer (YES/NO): YES